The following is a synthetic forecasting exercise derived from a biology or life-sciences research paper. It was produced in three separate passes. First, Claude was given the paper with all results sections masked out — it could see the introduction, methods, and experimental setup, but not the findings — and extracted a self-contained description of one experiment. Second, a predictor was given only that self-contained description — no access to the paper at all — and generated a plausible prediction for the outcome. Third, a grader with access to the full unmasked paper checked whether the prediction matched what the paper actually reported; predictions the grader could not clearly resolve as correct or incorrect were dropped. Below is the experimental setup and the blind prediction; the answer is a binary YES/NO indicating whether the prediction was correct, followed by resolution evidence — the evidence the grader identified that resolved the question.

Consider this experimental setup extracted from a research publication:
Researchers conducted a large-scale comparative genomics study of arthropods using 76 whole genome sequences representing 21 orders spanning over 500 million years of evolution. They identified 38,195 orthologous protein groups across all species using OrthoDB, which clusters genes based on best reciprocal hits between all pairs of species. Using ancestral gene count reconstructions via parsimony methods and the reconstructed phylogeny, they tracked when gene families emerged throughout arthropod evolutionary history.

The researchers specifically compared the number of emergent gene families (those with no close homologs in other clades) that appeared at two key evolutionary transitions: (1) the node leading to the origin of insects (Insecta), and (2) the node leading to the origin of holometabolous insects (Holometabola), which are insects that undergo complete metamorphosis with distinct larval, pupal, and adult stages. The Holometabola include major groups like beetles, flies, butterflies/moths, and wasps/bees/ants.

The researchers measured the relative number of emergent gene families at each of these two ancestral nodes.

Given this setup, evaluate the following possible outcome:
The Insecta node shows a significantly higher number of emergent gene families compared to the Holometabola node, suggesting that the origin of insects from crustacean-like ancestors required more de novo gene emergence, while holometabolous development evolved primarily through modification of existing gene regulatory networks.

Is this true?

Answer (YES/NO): YES